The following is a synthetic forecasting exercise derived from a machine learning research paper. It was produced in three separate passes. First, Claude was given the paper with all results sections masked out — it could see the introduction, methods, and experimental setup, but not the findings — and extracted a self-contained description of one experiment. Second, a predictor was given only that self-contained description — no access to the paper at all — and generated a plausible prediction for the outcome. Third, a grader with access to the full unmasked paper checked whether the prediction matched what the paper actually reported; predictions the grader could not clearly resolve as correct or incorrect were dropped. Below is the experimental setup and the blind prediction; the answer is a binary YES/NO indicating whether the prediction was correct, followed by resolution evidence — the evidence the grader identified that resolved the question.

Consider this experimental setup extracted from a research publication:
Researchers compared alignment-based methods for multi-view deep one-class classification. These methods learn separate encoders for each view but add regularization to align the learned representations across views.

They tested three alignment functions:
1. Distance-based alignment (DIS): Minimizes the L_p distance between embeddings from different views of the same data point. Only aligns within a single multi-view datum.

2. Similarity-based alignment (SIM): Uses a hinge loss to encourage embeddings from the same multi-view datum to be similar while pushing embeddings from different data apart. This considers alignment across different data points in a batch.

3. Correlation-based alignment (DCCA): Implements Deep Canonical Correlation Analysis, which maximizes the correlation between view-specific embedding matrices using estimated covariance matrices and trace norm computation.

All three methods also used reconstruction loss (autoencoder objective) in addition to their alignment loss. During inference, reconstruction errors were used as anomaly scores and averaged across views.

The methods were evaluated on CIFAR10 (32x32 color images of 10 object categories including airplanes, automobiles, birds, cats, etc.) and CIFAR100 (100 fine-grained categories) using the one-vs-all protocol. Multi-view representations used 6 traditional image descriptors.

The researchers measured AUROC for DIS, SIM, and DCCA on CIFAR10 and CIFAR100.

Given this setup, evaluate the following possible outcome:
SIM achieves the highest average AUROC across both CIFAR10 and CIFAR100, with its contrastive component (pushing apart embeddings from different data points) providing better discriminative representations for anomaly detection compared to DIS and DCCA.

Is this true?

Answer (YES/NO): YES